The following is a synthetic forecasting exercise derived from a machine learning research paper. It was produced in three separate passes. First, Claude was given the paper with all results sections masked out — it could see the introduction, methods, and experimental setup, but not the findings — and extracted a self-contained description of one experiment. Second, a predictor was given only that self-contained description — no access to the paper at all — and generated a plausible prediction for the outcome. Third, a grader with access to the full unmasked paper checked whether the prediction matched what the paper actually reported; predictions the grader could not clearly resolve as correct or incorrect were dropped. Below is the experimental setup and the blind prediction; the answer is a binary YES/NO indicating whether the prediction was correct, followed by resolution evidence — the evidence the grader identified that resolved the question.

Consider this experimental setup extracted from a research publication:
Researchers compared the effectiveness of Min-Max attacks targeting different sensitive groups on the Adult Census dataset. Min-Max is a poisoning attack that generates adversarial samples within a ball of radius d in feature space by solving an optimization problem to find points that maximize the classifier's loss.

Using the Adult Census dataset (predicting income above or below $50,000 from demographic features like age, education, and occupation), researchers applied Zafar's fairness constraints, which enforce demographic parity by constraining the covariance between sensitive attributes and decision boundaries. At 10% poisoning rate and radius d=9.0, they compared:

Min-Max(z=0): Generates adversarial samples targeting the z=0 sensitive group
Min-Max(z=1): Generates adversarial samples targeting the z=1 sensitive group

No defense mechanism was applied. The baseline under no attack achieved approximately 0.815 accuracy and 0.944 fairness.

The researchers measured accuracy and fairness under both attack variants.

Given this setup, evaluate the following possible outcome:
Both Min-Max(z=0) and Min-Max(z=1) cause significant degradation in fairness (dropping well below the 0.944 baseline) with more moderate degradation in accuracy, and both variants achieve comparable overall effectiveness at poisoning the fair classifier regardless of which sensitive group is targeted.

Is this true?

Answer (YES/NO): NO